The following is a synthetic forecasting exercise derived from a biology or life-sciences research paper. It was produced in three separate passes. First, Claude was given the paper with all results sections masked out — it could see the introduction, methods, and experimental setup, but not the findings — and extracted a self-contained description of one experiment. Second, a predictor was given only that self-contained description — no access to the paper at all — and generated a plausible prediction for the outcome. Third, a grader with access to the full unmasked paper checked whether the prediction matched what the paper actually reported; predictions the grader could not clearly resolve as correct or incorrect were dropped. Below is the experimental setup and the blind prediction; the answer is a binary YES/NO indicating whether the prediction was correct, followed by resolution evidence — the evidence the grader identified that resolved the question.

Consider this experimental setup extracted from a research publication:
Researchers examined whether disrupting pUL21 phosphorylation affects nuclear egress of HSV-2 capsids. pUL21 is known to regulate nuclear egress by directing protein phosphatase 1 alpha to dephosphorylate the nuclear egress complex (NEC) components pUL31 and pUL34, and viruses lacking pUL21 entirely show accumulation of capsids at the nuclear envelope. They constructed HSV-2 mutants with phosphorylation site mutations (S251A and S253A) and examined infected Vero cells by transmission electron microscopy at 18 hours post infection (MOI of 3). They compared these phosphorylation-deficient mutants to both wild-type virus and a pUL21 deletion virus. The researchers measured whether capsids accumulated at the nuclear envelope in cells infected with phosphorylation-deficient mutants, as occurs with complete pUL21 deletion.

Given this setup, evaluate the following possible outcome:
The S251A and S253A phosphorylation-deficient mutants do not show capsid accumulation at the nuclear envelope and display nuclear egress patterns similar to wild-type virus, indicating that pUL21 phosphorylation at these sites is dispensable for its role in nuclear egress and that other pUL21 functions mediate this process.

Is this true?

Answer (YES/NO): YES